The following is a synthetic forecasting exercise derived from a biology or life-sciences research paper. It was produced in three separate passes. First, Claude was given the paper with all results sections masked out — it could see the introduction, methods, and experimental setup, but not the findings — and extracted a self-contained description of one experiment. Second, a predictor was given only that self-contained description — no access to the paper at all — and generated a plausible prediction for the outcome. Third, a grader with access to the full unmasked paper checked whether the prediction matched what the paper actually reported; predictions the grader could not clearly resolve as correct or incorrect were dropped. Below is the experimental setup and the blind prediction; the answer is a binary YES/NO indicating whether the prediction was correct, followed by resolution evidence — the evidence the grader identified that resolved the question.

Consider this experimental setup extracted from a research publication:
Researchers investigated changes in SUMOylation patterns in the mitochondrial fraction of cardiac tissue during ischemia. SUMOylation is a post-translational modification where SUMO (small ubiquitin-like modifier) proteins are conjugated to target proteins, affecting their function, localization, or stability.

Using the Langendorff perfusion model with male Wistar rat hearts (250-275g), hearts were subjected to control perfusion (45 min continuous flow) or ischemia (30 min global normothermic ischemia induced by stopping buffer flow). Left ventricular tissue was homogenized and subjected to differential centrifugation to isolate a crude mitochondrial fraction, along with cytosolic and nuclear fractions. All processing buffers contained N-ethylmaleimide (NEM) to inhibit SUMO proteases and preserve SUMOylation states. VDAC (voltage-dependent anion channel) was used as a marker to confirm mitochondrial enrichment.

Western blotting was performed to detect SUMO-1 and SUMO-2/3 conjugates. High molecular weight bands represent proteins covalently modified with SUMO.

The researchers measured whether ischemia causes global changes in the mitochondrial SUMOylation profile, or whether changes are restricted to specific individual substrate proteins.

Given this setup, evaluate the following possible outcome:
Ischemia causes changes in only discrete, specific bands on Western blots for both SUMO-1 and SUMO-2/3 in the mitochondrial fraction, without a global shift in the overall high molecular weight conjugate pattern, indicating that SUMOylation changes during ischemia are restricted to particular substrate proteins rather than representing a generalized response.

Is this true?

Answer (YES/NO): YES